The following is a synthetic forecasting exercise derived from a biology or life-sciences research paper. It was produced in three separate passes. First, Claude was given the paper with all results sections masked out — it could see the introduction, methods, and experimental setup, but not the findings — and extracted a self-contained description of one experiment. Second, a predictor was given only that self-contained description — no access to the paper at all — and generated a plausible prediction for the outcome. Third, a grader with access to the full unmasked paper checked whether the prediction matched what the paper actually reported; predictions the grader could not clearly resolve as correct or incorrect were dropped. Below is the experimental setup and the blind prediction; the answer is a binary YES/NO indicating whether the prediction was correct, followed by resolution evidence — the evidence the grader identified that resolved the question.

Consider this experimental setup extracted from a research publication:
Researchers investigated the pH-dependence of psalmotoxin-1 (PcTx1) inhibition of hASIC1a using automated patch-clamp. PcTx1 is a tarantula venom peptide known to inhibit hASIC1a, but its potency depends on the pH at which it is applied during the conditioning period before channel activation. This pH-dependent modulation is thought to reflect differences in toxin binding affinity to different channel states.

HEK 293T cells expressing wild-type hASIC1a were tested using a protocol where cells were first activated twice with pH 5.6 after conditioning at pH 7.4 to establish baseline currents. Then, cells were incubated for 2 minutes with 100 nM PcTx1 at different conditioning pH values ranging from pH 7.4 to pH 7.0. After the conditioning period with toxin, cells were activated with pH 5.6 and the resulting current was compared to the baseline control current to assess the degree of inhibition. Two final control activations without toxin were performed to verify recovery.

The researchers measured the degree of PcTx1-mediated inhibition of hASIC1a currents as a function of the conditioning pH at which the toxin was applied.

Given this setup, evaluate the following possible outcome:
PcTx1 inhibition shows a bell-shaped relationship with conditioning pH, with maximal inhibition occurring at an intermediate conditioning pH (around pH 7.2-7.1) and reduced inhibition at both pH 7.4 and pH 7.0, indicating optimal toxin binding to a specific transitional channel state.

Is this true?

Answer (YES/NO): NO